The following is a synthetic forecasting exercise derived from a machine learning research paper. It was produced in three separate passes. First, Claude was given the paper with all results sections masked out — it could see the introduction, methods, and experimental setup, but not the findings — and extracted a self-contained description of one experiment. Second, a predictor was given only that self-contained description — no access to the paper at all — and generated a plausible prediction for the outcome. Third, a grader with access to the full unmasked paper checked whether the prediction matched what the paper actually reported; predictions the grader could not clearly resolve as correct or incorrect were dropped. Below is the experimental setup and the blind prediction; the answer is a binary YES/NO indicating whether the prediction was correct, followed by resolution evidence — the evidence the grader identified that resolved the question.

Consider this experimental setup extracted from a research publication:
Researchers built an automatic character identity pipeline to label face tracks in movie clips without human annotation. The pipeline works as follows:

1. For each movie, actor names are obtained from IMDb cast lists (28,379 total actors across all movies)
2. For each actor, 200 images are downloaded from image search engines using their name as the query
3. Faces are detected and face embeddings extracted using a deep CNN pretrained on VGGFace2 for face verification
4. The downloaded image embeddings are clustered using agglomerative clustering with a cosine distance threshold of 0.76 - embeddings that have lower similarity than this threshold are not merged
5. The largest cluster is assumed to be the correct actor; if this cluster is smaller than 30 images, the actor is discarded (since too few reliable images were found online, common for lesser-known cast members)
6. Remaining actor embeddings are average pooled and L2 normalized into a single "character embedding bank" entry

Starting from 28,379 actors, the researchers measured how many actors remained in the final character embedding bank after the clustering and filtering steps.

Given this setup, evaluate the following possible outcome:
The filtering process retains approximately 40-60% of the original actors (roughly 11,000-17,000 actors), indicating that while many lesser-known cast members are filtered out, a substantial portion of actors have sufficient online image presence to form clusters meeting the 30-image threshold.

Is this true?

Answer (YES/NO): YES